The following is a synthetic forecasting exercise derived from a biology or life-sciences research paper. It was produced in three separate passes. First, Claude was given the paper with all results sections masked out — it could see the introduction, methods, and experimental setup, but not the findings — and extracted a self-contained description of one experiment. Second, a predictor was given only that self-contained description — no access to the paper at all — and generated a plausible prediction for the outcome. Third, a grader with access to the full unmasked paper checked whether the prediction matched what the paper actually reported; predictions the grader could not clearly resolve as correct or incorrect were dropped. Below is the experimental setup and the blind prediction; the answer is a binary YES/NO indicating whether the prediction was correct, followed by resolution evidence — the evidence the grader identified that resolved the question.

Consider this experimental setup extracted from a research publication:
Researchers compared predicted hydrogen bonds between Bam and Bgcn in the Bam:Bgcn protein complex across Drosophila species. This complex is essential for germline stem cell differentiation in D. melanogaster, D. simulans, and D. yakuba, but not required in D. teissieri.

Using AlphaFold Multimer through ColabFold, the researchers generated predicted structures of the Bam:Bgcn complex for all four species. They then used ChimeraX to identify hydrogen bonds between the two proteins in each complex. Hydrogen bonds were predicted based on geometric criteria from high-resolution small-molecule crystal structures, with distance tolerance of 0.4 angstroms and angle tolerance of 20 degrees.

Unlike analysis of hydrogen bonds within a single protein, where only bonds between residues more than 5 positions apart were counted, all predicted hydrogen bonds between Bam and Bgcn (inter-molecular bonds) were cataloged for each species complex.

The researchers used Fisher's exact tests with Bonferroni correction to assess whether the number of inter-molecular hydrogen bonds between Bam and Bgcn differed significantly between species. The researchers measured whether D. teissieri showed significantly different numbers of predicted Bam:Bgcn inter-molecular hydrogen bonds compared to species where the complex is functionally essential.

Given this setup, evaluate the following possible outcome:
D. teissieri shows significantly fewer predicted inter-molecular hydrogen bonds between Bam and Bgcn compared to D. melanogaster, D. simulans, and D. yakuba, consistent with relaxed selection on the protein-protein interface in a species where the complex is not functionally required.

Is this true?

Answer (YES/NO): NO